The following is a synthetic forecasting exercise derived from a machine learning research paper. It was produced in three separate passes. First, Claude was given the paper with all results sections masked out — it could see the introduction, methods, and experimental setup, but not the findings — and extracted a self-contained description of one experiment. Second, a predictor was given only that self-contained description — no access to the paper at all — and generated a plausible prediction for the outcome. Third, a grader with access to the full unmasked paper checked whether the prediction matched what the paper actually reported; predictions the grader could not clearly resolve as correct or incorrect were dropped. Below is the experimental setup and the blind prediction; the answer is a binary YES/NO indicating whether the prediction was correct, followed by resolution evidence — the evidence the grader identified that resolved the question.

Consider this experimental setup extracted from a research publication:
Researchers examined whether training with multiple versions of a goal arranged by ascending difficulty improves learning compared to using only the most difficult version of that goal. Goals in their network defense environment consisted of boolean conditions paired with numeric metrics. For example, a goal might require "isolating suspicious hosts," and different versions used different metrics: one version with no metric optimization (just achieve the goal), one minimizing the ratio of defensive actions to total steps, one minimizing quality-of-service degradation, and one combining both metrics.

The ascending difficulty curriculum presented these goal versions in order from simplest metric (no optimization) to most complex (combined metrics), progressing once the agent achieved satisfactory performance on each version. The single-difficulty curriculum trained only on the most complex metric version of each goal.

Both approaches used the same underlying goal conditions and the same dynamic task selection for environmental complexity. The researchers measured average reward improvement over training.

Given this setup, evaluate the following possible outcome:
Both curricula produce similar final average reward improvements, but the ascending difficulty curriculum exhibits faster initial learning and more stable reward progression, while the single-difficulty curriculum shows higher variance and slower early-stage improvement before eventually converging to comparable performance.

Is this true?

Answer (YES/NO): NO